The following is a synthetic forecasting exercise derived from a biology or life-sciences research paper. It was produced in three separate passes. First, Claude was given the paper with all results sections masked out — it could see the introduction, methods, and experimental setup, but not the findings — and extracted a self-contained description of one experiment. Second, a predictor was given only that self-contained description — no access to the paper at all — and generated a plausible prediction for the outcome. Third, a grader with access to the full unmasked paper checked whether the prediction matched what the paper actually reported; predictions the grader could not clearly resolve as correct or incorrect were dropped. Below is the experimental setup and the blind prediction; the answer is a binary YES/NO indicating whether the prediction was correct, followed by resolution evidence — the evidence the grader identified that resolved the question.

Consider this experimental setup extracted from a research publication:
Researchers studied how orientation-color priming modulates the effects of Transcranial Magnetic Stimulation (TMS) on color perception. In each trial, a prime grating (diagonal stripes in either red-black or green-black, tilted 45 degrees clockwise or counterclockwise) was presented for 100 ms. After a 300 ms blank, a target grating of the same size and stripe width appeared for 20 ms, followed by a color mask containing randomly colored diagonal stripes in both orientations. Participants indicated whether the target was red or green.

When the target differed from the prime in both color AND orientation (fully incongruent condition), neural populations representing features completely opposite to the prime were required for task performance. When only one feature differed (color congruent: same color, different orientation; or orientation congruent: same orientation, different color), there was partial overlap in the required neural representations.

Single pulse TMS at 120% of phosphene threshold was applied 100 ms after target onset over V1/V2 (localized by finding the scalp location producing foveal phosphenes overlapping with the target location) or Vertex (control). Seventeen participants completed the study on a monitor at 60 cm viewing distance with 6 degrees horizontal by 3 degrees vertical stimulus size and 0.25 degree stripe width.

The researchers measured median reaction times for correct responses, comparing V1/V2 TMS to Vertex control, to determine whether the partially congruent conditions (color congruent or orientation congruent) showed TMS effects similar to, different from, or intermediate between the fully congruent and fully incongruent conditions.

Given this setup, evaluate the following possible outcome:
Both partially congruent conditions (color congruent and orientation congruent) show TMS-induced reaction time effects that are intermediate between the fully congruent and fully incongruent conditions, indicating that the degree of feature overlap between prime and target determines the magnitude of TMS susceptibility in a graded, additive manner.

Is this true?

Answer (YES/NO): NO